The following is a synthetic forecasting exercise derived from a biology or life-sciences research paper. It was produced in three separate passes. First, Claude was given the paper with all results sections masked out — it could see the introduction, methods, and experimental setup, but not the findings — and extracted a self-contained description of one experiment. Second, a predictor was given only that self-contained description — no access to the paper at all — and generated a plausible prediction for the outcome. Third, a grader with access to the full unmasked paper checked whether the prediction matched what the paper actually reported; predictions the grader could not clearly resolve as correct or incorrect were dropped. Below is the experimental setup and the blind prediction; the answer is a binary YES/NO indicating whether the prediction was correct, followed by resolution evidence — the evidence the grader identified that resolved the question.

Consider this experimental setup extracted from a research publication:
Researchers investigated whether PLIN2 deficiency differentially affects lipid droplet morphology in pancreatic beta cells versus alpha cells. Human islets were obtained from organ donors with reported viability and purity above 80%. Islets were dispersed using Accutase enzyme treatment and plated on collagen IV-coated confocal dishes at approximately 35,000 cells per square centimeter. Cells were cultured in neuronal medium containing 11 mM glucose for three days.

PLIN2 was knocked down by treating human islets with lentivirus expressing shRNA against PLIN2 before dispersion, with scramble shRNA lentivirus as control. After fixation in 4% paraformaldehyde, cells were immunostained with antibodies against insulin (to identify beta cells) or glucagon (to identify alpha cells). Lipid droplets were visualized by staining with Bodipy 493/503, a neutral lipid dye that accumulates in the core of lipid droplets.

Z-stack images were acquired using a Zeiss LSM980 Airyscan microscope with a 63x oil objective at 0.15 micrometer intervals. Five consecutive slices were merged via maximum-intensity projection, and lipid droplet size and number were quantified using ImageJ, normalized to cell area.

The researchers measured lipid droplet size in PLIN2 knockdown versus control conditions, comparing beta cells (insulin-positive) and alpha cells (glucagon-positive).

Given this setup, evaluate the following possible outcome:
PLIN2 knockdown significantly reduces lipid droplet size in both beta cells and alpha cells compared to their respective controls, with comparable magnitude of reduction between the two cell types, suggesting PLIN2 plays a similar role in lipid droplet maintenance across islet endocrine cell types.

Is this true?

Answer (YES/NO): NO